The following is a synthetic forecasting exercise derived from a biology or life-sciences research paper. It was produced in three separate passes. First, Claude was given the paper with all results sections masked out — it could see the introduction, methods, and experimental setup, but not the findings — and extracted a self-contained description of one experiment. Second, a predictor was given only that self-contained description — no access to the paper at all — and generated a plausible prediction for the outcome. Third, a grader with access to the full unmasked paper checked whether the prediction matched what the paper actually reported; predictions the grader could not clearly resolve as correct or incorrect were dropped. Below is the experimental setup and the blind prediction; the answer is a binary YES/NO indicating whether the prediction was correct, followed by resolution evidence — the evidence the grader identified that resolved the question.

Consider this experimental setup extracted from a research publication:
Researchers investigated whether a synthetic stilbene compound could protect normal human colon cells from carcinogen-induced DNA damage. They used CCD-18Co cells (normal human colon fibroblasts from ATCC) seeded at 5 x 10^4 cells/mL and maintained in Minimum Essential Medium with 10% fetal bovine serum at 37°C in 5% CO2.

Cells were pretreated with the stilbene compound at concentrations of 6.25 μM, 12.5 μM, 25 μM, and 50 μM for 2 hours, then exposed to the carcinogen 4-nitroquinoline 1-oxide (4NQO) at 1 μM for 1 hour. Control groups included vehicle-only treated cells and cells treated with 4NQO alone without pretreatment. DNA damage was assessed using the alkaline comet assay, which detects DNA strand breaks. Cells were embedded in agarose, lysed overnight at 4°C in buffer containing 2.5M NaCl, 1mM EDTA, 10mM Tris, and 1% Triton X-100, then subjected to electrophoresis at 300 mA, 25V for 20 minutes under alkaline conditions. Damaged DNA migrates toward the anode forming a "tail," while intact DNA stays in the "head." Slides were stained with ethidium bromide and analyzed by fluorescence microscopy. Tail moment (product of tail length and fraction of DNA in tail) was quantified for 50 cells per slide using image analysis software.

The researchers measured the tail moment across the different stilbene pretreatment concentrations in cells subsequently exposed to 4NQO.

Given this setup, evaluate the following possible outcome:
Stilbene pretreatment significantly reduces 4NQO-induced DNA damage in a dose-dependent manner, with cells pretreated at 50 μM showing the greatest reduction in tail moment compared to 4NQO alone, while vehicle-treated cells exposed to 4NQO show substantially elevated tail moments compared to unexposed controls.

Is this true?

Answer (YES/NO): YES